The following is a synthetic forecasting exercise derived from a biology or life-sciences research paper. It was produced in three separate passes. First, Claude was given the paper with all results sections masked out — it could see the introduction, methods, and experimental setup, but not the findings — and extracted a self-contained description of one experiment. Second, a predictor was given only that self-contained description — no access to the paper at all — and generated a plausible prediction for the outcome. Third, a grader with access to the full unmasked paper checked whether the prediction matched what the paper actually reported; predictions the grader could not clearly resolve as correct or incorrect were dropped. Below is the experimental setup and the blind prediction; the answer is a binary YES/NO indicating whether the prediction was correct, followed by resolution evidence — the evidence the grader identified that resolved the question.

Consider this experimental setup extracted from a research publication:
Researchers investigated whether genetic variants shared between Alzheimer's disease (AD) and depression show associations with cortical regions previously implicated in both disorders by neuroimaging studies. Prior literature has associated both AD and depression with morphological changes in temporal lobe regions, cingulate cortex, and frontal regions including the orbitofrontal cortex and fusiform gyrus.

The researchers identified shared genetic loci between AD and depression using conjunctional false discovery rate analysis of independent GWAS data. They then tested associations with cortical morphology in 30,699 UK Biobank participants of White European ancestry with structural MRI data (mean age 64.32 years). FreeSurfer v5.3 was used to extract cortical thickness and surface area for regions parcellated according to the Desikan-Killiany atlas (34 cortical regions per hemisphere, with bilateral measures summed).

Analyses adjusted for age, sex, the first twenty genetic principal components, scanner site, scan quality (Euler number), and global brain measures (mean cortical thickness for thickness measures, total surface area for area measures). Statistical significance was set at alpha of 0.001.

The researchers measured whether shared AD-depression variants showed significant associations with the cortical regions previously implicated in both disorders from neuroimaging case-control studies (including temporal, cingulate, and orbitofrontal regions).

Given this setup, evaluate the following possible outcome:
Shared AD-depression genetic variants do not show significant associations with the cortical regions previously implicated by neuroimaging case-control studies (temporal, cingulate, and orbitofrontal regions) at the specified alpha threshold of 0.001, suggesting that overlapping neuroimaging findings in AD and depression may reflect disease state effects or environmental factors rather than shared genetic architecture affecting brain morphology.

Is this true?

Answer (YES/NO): NO